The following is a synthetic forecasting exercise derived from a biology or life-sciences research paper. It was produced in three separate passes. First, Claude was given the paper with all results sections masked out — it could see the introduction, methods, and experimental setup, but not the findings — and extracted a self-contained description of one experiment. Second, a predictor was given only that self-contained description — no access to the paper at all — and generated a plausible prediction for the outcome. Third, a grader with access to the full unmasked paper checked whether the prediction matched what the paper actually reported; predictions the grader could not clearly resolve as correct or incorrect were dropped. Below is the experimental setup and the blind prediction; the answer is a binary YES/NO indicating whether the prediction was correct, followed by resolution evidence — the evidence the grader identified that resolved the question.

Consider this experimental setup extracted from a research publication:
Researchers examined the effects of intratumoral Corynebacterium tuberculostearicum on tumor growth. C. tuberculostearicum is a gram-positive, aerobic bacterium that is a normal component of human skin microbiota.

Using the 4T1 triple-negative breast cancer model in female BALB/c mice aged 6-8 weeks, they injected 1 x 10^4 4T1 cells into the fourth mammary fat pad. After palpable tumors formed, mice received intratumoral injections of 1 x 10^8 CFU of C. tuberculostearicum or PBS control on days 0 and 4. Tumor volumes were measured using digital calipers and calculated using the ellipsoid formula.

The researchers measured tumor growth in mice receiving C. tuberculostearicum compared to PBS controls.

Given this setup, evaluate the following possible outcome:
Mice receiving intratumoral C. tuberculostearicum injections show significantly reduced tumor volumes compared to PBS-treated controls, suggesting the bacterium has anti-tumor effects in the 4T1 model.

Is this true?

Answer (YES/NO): NO